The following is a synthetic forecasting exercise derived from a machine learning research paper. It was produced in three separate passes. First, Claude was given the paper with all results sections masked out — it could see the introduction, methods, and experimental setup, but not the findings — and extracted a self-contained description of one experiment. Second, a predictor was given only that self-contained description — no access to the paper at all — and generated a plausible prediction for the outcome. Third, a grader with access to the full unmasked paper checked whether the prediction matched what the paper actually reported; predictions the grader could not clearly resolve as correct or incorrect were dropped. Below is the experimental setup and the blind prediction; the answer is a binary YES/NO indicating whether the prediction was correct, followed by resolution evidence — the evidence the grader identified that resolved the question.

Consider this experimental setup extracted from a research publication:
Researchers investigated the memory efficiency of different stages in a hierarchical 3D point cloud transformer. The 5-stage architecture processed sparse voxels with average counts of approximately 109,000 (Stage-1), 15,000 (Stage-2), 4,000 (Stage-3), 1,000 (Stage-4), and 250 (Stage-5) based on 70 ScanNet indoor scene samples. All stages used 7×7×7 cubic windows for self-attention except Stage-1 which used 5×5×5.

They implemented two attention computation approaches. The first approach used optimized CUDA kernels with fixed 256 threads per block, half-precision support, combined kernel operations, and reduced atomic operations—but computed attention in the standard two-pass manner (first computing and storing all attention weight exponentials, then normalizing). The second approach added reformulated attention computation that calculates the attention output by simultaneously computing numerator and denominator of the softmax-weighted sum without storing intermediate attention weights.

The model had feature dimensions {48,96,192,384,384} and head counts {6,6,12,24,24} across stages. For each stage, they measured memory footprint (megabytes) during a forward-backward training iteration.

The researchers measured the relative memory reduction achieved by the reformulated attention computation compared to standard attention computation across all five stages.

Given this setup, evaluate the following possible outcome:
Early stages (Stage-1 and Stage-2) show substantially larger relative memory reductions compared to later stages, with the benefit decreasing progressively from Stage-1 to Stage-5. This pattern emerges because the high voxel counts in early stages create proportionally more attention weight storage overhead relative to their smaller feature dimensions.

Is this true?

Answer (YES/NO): NO